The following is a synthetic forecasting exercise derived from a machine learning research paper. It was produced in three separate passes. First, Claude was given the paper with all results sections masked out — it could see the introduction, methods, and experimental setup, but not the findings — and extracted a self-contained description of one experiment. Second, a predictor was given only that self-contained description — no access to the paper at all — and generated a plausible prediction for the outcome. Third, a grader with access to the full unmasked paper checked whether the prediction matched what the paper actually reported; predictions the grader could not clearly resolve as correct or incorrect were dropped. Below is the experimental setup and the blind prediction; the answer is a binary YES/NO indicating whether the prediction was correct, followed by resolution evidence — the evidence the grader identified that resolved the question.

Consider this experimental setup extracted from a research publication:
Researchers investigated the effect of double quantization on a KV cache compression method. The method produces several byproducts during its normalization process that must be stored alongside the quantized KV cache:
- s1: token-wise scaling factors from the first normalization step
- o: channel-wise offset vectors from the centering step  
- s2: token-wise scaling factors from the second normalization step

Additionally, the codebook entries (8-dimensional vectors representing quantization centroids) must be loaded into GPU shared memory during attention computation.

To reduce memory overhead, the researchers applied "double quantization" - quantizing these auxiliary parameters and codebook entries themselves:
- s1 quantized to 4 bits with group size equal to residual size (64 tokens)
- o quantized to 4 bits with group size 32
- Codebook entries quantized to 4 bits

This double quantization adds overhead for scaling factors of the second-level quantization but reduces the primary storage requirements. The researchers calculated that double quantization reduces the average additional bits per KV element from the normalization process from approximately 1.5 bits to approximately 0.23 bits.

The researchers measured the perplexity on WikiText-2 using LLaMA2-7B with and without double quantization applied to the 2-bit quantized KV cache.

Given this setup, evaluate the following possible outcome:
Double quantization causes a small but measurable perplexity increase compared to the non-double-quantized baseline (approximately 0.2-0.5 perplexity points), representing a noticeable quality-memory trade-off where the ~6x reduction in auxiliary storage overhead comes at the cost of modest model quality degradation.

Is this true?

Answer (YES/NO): NO